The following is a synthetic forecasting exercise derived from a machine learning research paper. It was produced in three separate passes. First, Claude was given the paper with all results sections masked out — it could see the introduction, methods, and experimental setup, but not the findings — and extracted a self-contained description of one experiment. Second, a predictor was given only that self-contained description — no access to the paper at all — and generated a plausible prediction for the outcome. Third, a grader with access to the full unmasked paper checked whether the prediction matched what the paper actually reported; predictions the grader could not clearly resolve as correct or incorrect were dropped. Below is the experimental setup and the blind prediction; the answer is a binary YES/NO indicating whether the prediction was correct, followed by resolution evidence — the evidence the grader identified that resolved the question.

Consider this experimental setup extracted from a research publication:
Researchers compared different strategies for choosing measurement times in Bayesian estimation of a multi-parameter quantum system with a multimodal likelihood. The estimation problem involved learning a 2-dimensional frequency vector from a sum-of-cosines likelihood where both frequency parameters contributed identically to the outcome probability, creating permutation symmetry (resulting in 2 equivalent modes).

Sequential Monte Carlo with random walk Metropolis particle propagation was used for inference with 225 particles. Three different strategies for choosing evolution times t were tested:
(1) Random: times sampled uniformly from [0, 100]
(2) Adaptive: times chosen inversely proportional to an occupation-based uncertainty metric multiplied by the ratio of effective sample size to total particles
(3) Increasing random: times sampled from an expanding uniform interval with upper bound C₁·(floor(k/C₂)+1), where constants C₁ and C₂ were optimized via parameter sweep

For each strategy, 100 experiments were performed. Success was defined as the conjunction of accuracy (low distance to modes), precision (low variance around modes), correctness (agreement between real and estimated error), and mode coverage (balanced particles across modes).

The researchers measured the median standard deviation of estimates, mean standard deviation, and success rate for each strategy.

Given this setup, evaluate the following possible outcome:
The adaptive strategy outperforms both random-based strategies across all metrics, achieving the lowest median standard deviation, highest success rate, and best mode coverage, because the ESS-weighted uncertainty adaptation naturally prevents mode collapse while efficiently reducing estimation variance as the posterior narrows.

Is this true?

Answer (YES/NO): YES